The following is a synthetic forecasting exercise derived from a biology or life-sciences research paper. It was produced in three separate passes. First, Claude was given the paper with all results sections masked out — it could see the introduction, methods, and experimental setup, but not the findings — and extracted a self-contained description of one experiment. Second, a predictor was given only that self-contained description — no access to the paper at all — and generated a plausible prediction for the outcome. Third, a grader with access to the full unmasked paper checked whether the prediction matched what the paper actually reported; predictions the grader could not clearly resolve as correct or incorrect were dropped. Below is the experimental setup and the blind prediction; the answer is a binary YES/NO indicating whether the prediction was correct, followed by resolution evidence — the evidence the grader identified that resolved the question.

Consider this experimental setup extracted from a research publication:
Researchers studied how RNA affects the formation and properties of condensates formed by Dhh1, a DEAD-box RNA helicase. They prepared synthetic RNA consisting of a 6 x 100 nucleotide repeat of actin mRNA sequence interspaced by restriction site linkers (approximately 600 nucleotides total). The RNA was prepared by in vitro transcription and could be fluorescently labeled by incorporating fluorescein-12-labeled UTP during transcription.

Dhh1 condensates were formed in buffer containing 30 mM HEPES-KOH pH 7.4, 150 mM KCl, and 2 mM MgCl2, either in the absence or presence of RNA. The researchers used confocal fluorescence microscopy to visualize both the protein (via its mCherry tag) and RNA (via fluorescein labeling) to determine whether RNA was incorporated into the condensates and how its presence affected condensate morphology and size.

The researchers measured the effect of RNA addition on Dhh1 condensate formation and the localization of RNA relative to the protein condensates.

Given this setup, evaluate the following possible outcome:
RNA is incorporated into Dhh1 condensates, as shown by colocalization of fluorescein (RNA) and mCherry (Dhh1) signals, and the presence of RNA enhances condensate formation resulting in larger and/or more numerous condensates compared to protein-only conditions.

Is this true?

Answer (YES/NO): NO